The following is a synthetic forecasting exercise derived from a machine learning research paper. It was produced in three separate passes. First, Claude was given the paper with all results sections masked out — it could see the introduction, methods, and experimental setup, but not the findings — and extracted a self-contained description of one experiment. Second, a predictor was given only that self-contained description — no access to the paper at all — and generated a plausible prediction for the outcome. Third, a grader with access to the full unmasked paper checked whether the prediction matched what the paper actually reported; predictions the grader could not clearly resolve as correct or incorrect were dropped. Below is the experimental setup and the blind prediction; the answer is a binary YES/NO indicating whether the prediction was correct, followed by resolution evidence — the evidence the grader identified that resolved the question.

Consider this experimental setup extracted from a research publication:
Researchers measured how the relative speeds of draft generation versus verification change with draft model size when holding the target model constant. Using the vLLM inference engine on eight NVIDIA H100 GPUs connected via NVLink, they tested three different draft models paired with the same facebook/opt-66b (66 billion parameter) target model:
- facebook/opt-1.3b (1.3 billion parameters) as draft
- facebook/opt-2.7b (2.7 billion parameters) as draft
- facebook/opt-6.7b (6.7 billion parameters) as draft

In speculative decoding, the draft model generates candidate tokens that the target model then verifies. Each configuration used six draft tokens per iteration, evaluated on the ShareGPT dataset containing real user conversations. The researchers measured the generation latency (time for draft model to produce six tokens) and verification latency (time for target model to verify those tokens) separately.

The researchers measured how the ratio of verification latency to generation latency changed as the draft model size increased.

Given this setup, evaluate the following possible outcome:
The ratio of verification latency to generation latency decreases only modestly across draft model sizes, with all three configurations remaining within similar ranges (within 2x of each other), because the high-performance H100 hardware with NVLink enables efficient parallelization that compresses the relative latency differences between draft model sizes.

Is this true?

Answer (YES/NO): YES